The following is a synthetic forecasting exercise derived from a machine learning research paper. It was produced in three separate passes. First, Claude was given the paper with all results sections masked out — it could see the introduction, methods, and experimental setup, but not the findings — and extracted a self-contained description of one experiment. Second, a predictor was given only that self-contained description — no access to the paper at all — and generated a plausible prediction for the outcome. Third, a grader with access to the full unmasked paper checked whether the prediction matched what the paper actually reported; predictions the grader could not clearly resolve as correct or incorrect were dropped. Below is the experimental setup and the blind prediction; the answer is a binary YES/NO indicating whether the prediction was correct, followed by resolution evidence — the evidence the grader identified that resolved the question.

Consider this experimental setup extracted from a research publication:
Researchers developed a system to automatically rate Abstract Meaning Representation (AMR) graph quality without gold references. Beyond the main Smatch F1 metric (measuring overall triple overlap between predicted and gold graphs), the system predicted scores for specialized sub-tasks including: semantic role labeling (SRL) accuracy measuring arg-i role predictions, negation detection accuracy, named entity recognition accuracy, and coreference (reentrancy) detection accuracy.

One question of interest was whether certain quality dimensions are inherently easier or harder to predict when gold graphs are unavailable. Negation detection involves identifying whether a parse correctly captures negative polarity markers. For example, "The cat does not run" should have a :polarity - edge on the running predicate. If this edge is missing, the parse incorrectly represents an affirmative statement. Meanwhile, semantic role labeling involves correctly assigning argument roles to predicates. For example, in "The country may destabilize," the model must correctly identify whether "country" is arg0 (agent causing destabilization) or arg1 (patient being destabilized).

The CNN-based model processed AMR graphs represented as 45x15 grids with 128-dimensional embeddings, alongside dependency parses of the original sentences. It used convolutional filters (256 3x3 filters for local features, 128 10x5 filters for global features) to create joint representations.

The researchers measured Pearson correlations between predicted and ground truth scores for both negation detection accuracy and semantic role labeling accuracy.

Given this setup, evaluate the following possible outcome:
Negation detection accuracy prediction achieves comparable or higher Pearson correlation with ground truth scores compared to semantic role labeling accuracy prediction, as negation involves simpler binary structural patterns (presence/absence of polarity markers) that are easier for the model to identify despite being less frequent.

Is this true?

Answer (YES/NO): YES